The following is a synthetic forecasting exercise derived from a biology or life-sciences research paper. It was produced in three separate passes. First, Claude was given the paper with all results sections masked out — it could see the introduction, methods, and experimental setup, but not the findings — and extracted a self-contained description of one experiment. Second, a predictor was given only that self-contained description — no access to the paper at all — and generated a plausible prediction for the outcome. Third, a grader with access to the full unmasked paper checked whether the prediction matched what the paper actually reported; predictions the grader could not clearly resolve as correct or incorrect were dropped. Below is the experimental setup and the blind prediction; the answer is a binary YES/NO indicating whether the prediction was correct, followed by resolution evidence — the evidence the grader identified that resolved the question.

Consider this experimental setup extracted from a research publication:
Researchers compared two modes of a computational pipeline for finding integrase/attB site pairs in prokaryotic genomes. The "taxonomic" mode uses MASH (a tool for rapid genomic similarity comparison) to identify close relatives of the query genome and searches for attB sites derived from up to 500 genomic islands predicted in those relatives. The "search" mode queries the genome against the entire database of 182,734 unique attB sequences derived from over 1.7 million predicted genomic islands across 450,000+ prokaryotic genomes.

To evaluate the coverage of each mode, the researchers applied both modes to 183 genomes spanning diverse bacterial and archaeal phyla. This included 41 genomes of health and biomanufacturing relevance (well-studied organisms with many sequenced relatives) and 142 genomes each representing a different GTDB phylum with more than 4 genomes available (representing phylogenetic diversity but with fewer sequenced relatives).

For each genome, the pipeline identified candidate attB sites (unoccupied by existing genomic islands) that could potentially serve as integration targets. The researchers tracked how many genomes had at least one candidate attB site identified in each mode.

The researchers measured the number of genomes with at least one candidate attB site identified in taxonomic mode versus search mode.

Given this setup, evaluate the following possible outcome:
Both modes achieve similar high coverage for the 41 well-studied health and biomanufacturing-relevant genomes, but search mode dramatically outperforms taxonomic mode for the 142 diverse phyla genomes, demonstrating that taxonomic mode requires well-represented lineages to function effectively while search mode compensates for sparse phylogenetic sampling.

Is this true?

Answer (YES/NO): NO